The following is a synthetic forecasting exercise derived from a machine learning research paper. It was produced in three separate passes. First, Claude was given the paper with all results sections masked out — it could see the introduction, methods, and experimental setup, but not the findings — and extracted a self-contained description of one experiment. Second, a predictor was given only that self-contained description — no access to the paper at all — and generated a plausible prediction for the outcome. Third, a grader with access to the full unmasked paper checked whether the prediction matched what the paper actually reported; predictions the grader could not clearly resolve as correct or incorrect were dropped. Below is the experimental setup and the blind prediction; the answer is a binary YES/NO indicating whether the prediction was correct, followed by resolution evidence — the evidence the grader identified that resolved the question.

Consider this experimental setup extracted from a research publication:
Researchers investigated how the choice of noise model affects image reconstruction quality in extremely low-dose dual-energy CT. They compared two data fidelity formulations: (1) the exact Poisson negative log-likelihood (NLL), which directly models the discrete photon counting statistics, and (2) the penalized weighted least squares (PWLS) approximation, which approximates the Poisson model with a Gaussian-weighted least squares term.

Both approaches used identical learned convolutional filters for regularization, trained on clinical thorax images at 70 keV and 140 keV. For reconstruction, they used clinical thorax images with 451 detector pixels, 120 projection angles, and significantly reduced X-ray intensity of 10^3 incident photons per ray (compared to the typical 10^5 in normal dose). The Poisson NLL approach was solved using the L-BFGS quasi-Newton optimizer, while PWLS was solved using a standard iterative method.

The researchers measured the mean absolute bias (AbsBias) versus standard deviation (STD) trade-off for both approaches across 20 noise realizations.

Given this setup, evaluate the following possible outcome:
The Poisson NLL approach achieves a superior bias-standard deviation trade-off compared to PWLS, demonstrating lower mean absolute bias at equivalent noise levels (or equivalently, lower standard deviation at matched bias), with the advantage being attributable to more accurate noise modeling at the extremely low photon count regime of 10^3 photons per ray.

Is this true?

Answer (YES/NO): YES